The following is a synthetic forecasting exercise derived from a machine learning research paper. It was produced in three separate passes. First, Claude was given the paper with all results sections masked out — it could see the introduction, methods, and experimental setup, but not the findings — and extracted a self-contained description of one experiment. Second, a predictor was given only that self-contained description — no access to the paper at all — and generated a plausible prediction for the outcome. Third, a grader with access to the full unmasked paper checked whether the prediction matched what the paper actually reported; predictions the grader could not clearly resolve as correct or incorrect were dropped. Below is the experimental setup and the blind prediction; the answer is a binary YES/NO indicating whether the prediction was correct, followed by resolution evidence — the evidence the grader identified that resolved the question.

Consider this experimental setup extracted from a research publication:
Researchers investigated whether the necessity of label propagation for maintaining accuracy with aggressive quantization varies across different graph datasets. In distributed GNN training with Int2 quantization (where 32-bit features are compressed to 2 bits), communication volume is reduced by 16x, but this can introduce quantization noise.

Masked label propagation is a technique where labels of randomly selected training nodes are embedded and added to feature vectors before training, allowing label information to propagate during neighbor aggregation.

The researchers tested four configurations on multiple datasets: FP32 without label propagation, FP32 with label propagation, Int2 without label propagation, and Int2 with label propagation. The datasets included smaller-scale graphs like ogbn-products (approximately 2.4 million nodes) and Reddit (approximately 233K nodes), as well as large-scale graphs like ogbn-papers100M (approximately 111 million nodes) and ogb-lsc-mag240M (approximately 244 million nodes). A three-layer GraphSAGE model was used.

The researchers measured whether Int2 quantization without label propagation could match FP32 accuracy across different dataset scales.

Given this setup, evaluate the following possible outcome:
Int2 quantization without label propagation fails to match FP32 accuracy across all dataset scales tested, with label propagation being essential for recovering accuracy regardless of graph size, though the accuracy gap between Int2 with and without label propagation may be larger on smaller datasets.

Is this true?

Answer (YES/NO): NO